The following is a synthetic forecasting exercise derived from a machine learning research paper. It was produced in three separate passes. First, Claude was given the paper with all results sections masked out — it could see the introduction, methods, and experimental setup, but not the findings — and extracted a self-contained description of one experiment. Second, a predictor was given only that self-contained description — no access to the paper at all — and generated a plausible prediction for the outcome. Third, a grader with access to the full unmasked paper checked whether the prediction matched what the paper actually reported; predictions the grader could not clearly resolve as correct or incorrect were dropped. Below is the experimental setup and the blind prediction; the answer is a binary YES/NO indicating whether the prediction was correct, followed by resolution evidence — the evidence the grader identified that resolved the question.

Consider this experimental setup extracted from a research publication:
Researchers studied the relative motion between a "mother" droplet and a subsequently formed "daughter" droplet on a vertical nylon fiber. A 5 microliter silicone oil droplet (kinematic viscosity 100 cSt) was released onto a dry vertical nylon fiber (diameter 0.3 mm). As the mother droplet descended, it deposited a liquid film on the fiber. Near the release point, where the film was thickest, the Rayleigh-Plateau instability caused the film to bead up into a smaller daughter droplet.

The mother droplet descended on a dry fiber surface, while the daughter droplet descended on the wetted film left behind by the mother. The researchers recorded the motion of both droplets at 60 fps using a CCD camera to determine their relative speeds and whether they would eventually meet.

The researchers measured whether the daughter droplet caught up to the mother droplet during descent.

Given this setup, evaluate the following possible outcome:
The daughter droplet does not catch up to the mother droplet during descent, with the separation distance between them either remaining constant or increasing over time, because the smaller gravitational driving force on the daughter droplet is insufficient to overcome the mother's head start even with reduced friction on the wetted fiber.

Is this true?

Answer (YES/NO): NO